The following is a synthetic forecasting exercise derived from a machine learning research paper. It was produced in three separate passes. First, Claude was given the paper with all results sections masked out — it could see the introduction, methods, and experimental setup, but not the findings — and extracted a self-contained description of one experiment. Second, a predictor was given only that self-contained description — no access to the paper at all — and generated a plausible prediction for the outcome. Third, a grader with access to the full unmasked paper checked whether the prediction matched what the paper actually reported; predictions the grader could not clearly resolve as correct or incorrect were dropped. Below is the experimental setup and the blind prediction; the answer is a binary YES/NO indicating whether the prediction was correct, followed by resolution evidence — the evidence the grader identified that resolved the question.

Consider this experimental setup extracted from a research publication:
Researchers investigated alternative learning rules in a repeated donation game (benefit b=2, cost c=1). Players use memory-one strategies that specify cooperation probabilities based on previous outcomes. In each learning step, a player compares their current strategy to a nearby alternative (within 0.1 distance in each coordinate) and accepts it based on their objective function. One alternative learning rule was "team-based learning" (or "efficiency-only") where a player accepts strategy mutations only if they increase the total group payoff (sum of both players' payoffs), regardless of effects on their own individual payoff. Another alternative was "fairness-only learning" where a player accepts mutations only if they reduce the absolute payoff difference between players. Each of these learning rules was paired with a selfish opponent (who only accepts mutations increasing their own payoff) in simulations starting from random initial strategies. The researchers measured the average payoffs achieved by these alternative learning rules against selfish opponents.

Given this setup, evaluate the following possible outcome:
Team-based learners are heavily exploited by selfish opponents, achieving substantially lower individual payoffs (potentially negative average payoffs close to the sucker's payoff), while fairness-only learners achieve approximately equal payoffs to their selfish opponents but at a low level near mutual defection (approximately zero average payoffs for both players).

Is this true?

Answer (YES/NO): YES